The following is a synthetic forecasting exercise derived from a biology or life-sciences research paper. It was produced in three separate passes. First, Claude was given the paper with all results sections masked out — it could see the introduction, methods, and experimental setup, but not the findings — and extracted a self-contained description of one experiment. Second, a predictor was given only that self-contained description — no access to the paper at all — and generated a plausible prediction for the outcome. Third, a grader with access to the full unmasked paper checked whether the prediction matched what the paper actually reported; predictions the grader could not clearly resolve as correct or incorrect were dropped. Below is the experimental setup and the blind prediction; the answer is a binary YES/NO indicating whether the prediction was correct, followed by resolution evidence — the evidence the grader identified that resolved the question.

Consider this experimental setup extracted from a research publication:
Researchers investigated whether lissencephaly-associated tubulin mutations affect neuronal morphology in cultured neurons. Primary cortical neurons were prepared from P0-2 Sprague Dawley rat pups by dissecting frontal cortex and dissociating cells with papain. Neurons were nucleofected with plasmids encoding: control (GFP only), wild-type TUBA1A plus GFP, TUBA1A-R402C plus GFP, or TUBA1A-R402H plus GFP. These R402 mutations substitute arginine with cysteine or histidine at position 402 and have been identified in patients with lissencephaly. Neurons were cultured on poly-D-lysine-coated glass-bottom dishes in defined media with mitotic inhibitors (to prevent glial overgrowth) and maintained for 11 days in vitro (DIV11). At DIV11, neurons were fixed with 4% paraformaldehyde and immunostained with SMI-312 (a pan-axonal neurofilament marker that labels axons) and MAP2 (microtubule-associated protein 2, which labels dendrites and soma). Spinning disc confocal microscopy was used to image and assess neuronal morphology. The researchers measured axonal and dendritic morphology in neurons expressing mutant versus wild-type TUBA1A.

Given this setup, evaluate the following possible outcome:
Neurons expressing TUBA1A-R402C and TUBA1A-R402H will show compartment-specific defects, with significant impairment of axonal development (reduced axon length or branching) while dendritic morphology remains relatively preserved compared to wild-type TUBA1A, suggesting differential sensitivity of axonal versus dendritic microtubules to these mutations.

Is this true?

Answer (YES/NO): NO